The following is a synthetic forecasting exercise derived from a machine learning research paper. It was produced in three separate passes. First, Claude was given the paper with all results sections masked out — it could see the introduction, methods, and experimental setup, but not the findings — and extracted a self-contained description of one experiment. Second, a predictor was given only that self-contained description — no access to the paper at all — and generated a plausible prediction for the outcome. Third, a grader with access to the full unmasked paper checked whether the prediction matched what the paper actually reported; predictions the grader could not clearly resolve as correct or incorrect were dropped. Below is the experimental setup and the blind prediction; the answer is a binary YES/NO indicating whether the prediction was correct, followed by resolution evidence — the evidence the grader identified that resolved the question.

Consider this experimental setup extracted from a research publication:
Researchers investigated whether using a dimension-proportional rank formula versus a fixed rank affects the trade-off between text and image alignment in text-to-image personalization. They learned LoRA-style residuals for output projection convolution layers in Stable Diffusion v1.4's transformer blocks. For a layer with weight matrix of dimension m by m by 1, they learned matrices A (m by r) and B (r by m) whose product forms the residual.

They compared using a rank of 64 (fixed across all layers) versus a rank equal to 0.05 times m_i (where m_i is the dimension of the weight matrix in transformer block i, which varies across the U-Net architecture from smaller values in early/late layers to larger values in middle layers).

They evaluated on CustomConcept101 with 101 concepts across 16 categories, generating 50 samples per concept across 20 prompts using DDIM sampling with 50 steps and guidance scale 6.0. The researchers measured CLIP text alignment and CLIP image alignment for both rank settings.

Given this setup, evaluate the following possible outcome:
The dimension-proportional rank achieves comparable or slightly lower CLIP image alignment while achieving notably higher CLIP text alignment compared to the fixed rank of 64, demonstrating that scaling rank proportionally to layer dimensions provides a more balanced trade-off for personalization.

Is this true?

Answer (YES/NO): YES